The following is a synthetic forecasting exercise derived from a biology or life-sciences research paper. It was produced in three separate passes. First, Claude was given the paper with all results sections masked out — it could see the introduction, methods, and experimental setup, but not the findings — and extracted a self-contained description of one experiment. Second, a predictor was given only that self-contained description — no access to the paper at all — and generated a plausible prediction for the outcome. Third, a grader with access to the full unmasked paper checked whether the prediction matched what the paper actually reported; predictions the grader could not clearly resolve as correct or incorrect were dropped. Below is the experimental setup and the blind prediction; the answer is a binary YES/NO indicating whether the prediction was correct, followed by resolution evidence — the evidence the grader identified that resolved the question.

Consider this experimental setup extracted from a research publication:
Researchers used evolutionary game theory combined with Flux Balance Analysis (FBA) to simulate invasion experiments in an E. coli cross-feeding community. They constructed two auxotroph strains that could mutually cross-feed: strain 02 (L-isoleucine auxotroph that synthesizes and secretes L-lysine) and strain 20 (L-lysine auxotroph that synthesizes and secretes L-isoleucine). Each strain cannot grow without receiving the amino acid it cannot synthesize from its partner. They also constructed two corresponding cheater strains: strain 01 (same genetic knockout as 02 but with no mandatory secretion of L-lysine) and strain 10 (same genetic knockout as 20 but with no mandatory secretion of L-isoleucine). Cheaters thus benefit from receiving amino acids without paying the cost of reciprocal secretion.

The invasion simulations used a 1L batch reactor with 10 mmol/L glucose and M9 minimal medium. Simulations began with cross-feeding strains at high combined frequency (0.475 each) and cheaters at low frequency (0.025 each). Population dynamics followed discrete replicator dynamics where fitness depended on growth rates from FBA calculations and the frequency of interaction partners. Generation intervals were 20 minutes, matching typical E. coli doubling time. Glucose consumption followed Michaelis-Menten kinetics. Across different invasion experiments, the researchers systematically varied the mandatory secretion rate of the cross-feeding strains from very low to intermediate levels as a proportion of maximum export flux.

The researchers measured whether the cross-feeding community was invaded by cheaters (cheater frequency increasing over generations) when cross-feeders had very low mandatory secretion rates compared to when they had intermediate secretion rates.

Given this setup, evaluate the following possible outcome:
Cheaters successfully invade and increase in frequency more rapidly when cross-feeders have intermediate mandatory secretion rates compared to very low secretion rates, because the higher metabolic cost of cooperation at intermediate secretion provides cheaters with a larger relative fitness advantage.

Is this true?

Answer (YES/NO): NO